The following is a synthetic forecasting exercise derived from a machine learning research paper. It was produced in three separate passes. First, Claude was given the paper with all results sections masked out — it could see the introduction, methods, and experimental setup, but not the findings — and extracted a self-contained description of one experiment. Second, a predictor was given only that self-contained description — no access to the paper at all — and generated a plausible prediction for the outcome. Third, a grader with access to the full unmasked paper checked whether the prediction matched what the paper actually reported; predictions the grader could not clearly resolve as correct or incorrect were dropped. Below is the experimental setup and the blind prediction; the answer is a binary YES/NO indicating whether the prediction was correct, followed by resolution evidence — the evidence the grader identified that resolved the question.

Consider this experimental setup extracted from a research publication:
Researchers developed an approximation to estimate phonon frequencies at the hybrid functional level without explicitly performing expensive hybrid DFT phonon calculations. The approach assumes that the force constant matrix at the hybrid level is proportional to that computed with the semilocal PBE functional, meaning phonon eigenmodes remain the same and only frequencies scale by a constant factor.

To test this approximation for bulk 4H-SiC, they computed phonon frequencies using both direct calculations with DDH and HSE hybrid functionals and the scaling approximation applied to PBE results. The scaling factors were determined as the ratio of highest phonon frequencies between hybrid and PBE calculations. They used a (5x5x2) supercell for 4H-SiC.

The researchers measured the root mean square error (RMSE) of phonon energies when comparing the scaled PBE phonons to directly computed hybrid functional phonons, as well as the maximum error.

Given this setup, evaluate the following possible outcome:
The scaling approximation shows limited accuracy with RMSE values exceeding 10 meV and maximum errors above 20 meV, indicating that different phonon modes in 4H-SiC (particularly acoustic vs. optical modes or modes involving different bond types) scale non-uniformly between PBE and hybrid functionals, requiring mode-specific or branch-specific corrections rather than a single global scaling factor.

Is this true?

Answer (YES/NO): NO